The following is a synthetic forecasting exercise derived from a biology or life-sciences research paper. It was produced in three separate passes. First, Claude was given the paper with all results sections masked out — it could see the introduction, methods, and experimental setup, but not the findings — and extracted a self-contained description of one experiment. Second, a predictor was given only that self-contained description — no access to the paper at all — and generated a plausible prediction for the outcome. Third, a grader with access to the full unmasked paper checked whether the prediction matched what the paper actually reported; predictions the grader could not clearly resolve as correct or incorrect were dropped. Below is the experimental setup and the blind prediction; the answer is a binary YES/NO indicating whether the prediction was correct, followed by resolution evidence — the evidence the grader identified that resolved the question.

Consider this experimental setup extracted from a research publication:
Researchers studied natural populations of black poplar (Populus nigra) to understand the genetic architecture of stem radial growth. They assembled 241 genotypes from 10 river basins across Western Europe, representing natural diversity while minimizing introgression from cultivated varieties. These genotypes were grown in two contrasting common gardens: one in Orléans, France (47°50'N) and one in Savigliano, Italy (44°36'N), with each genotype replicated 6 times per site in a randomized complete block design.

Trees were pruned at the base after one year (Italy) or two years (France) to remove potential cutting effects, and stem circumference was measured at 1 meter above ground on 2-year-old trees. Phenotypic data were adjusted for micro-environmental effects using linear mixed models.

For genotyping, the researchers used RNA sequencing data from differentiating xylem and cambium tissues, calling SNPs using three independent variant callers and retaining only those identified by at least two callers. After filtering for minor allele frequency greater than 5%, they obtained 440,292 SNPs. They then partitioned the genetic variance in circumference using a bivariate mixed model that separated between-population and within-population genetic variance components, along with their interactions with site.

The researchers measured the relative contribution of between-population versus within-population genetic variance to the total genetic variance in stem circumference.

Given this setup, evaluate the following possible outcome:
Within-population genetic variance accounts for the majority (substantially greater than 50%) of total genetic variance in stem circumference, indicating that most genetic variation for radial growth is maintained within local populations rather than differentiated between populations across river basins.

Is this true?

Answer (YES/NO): NO